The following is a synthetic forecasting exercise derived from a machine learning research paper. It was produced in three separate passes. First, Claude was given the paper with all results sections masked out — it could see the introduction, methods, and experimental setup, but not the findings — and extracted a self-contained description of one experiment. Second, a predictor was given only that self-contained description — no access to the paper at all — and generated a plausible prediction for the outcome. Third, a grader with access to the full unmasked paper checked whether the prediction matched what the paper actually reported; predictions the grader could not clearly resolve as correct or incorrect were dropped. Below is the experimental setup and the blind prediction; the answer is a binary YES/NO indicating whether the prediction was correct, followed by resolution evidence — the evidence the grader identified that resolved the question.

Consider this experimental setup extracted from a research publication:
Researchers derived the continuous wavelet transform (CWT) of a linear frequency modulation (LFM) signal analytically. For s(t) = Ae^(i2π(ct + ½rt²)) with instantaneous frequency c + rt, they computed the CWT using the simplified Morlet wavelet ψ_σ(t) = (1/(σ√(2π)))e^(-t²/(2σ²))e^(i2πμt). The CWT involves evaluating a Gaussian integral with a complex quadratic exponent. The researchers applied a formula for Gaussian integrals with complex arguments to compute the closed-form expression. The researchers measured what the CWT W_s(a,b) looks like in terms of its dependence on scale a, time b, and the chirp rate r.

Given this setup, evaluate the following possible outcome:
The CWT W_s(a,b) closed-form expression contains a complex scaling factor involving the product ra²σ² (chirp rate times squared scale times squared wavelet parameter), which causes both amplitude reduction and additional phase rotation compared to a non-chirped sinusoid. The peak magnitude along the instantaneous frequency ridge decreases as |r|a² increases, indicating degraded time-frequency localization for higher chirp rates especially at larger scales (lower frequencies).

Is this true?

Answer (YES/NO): YES